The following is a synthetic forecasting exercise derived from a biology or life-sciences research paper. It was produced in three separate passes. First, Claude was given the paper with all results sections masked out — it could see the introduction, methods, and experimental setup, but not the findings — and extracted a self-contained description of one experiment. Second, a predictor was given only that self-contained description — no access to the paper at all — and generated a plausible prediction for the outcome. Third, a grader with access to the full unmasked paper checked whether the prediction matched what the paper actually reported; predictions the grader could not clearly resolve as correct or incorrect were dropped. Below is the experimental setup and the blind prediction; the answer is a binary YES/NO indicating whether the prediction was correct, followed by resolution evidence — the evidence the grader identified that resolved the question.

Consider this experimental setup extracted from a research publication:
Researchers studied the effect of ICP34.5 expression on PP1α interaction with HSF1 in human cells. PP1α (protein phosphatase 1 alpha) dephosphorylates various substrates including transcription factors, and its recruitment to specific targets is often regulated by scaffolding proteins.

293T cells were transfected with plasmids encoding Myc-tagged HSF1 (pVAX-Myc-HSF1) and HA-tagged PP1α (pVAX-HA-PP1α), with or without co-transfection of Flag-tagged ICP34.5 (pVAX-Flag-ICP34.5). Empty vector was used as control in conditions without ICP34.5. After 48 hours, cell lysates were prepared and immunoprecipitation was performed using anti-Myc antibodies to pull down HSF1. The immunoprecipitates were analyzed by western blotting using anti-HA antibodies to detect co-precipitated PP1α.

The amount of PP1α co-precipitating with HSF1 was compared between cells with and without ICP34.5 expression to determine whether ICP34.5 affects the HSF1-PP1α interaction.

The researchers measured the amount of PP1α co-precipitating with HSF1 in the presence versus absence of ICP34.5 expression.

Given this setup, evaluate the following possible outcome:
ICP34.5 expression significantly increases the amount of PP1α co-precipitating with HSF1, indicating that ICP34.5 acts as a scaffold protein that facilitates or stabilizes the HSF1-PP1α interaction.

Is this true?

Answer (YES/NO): YES